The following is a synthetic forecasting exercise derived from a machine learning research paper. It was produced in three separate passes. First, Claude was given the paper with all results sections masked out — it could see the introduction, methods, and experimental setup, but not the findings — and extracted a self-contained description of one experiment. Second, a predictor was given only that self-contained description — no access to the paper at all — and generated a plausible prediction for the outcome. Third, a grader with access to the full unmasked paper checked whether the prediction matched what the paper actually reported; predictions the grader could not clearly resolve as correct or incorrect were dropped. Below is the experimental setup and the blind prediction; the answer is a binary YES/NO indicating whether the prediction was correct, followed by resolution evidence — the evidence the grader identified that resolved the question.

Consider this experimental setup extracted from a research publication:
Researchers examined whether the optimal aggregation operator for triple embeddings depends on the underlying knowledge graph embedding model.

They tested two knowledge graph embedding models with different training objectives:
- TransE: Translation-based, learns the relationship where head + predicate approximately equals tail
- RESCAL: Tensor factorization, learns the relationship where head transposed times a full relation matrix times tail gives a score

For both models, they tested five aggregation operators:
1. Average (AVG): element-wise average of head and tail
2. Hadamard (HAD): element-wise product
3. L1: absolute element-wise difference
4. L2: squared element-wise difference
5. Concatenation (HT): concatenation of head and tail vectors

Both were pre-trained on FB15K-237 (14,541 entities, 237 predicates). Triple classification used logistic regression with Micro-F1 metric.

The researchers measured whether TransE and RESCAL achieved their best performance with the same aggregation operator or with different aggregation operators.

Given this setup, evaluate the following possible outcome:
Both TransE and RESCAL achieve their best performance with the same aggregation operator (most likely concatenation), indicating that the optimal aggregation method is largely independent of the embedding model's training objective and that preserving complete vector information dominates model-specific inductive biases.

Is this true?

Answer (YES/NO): NO